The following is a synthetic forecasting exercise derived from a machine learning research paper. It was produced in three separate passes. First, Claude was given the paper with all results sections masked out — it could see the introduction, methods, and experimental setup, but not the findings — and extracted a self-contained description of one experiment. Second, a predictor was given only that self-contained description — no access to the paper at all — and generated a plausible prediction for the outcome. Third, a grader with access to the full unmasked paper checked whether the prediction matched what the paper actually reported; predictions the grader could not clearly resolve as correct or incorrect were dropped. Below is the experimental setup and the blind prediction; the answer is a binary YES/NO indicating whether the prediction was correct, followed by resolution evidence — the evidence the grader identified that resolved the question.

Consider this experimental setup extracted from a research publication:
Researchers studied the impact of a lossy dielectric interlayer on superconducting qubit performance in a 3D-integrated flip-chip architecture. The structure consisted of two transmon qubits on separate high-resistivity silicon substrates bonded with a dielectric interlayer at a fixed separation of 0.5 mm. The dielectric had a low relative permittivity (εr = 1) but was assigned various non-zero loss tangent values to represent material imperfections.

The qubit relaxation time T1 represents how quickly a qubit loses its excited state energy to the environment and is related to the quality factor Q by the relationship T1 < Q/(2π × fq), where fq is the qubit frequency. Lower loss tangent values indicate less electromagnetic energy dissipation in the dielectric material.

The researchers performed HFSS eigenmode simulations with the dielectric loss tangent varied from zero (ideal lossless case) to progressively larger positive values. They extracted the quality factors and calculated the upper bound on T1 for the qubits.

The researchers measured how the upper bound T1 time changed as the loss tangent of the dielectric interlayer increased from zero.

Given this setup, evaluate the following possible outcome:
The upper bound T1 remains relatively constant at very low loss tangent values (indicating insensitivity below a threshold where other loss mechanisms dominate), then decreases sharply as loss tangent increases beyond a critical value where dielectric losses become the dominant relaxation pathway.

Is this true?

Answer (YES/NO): NO